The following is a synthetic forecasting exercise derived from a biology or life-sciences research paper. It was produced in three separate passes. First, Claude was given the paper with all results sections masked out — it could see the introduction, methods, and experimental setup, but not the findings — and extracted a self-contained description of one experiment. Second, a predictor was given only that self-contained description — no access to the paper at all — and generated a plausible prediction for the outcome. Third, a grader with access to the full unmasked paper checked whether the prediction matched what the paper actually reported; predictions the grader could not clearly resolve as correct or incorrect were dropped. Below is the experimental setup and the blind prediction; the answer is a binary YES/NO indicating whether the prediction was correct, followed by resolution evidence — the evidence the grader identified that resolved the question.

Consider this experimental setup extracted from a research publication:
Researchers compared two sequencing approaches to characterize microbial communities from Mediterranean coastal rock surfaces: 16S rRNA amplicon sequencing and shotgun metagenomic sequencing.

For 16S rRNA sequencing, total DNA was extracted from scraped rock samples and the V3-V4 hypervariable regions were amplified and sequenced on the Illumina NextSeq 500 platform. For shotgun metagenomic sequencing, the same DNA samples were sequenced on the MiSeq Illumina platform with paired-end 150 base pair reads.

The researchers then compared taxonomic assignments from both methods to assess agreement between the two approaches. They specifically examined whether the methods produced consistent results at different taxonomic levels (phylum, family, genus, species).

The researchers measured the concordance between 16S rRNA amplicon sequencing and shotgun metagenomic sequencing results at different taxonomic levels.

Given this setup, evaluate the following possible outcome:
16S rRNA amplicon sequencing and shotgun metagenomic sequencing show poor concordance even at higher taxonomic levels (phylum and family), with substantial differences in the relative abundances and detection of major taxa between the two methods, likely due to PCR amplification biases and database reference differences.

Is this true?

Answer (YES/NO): NO